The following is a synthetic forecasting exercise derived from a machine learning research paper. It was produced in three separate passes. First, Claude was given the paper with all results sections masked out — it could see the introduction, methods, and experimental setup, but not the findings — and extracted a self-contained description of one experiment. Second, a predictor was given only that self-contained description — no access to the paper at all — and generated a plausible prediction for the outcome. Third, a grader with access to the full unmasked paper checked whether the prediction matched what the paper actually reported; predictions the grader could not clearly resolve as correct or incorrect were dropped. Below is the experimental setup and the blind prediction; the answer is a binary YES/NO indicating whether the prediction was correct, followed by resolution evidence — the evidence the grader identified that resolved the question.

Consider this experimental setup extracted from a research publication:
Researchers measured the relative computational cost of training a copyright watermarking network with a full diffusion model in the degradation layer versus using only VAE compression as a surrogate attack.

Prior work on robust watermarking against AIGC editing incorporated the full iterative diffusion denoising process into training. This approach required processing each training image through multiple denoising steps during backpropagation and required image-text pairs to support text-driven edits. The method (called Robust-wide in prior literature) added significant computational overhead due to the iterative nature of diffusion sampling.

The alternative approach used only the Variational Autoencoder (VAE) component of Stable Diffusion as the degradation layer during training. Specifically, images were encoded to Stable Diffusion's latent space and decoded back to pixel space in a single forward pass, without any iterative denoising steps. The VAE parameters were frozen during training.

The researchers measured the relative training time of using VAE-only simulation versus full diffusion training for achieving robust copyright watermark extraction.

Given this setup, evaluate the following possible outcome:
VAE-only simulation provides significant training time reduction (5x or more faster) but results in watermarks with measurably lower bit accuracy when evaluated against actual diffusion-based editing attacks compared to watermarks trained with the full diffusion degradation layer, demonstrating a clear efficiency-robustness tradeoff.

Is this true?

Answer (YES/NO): NO